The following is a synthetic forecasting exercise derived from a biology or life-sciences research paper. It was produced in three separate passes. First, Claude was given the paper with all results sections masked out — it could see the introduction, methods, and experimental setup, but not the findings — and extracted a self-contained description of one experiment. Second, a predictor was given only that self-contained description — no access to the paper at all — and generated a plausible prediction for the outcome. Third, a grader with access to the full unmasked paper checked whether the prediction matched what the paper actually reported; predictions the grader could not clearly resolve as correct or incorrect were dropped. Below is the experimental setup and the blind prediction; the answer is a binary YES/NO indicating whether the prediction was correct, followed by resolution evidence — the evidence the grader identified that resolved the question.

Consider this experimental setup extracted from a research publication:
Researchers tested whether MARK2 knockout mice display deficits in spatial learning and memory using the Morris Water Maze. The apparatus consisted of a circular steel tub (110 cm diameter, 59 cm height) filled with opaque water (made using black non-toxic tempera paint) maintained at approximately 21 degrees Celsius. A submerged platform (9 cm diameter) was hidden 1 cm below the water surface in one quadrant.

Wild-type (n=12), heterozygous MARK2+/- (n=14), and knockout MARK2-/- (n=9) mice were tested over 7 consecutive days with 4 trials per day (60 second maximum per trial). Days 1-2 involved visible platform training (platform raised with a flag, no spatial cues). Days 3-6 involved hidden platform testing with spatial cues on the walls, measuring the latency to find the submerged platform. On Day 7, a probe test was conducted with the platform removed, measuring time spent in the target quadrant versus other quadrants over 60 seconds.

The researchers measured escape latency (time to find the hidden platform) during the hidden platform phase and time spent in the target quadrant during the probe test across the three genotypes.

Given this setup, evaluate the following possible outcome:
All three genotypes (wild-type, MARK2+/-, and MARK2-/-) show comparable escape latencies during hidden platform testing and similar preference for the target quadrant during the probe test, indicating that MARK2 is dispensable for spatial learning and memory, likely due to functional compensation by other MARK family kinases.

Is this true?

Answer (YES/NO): NO